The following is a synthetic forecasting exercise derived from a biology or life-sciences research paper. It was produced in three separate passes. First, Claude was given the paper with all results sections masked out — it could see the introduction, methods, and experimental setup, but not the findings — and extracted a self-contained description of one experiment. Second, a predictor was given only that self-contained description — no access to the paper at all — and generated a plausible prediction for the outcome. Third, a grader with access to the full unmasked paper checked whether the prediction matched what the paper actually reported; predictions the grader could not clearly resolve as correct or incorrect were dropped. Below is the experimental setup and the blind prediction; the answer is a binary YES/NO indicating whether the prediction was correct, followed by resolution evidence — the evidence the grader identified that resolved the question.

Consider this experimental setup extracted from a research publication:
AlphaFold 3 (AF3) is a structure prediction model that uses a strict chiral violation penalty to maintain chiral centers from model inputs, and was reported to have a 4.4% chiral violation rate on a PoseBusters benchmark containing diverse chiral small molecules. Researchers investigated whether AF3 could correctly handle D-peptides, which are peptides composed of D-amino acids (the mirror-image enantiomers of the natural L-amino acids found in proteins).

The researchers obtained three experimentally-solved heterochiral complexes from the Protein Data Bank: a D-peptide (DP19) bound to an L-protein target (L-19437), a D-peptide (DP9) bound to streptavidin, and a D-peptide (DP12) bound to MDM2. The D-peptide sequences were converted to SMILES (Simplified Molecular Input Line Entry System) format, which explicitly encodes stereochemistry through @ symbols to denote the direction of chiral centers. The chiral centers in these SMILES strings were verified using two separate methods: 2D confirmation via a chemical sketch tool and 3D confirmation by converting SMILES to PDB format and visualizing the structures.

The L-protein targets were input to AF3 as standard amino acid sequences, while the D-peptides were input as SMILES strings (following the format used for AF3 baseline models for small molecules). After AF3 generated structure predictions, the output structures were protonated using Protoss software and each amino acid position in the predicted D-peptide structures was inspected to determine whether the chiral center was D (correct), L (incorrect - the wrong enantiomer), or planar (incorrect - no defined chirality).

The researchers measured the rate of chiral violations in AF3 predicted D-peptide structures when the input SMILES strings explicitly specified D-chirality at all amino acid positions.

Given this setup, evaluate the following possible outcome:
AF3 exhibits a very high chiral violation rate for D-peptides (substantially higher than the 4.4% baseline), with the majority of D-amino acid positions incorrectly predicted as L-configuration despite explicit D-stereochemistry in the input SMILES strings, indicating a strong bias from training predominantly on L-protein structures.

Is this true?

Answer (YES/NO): NO